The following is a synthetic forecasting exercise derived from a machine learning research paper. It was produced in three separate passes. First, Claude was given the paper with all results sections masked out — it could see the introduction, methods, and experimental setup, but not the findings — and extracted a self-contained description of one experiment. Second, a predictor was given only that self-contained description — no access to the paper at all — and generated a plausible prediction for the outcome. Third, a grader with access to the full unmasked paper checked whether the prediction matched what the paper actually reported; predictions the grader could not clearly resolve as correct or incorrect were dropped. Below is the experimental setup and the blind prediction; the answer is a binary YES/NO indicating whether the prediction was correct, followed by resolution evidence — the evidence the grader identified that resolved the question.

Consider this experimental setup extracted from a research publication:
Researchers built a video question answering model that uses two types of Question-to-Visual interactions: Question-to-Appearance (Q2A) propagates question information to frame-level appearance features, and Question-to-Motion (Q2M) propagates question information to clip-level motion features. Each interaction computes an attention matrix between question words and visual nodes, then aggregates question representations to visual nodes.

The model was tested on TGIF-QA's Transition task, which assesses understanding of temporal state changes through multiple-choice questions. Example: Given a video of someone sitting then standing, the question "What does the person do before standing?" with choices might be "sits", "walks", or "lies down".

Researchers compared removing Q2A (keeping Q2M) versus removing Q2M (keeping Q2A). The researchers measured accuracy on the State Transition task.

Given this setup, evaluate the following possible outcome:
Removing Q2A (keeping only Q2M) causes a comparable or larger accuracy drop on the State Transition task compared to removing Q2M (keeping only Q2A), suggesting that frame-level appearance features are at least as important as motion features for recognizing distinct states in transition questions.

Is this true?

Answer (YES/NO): NO